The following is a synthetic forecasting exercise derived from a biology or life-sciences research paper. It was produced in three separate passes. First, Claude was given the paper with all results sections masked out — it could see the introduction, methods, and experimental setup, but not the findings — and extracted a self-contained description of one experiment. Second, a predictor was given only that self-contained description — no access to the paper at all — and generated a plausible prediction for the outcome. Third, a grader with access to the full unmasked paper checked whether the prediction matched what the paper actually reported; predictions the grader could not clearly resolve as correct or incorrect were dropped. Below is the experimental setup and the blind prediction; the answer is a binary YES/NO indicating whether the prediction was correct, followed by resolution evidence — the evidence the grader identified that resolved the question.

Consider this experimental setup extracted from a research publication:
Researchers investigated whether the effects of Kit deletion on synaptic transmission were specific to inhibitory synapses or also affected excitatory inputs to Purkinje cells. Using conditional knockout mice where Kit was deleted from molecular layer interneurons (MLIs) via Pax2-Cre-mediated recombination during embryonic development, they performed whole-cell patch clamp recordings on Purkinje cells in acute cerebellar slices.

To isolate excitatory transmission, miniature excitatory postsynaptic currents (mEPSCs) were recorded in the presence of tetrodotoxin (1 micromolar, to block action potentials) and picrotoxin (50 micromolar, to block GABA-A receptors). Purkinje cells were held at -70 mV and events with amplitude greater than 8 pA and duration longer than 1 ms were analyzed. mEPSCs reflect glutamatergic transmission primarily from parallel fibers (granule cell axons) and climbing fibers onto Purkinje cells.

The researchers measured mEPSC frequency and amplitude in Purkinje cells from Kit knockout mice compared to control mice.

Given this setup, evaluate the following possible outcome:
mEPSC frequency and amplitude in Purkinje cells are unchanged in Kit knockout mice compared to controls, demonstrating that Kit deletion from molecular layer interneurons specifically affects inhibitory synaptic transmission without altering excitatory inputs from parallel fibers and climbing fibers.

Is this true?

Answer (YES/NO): YES